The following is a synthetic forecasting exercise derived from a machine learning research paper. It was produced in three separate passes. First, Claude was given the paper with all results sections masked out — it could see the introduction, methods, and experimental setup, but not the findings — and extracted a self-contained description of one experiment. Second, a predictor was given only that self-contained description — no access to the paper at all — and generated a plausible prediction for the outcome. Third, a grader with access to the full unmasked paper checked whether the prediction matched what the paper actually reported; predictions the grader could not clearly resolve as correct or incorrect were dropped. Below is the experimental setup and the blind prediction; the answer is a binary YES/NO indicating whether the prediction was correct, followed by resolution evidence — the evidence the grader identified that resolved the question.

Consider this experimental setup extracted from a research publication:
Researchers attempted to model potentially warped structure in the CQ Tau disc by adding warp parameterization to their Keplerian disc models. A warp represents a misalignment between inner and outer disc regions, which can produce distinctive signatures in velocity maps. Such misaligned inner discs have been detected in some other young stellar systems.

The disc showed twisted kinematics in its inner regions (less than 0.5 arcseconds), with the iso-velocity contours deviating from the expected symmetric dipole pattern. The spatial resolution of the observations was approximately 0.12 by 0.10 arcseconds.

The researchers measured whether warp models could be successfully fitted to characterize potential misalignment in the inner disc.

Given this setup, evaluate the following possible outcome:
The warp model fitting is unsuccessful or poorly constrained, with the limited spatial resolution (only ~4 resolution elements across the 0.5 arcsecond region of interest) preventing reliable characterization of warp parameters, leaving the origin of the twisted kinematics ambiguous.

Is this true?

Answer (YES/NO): YES